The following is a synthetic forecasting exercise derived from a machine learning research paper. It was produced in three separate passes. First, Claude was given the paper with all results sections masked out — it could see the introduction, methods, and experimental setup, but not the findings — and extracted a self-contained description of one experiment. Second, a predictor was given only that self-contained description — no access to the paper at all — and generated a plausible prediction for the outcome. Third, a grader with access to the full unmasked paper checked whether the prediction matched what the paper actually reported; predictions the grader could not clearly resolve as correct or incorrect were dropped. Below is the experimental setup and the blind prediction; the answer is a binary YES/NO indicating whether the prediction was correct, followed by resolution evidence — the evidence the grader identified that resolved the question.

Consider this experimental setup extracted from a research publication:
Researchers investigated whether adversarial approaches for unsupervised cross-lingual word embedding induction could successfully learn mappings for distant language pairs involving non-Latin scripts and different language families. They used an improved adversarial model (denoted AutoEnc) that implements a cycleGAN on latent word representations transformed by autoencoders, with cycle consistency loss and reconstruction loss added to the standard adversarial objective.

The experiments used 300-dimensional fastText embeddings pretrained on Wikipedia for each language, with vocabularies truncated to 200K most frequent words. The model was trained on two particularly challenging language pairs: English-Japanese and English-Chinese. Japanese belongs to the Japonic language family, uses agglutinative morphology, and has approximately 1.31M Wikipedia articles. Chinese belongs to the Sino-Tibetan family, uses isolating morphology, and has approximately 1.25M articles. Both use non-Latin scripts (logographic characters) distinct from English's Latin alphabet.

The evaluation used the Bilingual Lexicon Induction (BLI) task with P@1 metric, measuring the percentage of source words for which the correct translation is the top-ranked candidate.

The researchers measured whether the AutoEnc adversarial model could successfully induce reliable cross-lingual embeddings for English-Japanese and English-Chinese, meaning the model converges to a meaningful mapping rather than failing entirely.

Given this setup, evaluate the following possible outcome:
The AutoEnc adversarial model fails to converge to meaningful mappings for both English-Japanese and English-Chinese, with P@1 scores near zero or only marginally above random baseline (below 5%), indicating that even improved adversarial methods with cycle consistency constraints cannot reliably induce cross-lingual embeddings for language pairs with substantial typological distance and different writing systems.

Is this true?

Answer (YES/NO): YES